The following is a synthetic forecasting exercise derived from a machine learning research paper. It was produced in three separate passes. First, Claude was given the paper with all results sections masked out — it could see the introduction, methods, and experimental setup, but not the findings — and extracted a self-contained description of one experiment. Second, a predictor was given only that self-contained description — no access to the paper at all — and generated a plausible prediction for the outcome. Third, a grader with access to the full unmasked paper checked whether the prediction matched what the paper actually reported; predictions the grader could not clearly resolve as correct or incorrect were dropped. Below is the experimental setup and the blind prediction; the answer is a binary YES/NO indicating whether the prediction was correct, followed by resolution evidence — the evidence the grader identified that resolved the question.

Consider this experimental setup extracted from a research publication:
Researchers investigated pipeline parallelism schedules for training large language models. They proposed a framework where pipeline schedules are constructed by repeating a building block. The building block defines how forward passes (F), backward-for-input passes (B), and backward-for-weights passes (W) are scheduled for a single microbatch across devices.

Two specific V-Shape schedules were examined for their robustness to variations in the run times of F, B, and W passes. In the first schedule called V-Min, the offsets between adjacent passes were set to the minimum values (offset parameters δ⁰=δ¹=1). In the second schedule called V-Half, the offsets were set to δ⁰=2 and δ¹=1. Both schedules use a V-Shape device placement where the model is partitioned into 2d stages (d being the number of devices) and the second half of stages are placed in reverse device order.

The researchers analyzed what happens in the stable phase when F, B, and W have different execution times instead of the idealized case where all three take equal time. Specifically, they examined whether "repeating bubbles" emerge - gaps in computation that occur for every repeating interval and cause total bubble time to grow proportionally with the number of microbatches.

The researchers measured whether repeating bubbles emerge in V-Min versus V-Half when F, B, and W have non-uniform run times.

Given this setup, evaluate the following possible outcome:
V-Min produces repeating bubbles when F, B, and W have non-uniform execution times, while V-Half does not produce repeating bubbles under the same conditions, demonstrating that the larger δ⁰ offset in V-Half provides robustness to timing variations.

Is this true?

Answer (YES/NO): YES